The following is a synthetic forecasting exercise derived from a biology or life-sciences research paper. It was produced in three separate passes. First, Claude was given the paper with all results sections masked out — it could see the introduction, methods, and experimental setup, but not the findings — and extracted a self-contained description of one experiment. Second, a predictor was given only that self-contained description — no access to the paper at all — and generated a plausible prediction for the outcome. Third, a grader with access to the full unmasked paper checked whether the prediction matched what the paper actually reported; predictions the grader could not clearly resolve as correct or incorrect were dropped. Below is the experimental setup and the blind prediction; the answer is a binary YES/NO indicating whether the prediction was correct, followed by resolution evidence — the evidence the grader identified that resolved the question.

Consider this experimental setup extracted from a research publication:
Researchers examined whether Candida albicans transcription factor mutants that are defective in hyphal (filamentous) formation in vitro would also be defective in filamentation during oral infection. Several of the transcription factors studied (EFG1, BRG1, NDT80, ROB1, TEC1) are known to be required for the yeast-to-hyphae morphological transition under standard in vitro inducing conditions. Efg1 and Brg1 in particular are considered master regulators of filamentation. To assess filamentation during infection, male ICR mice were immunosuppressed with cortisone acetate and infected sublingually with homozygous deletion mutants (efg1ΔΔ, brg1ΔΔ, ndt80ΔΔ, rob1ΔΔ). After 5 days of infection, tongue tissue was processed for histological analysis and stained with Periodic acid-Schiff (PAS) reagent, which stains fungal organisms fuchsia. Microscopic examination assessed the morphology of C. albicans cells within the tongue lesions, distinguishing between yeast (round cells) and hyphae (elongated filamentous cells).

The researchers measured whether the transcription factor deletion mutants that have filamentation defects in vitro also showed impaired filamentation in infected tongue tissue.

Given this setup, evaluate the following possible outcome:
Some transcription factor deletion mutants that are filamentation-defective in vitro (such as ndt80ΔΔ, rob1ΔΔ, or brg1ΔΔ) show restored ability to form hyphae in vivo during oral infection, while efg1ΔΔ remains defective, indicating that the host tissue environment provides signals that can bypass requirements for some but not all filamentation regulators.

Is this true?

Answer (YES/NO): NO